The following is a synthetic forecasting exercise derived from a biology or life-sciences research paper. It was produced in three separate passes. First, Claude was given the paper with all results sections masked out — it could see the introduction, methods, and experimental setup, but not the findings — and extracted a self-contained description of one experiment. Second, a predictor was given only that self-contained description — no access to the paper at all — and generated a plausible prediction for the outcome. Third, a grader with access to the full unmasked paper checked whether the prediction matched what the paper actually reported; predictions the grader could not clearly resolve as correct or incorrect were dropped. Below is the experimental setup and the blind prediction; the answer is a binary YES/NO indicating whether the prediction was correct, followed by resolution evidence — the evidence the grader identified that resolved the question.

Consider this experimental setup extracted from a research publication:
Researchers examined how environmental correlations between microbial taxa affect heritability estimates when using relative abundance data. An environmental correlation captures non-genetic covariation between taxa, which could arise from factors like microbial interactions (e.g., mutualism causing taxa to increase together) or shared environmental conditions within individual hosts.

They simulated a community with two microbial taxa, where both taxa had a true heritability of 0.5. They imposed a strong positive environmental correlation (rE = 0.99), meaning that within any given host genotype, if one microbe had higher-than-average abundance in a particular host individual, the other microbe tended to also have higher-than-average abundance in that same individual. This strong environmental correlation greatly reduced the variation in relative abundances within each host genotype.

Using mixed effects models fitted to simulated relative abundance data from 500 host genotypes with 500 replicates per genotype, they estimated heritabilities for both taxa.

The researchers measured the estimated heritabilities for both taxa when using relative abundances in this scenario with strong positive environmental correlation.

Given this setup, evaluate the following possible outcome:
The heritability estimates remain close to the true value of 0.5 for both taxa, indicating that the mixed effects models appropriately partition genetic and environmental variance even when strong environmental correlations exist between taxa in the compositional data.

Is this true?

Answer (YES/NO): NO